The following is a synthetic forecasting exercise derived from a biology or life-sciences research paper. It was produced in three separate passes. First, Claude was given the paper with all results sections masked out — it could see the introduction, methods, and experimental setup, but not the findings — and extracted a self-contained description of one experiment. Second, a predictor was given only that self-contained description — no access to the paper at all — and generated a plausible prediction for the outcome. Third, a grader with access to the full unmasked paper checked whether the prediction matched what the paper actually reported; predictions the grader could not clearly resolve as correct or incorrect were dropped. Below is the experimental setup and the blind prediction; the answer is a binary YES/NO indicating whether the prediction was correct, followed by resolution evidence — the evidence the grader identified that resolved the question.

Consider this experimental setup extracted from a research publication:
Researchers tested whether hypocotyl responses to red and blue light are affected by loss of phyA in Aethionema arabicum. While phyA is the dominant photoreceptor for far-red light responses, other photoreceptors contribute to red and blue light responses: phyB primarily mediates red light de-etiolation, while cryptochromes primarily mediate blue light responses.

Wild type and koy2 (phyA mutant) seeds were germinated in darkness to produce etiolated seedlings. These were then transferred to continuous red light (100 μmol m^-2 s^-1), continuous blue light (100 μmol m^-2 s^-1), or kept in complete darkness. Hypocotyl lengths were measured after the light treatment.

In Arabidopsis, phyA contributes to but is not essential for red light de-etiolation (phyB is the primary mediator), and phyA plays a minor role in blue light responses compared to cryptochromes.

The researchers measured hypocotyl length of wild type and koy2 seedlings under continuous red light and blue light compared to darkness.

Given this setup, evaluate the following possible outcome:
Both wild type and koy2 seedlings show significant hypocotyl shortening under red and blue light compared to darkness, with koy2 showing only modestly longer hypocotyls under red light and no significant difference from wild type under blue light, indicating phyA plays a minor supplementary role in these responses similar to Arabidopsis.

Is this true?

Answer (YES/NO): NO